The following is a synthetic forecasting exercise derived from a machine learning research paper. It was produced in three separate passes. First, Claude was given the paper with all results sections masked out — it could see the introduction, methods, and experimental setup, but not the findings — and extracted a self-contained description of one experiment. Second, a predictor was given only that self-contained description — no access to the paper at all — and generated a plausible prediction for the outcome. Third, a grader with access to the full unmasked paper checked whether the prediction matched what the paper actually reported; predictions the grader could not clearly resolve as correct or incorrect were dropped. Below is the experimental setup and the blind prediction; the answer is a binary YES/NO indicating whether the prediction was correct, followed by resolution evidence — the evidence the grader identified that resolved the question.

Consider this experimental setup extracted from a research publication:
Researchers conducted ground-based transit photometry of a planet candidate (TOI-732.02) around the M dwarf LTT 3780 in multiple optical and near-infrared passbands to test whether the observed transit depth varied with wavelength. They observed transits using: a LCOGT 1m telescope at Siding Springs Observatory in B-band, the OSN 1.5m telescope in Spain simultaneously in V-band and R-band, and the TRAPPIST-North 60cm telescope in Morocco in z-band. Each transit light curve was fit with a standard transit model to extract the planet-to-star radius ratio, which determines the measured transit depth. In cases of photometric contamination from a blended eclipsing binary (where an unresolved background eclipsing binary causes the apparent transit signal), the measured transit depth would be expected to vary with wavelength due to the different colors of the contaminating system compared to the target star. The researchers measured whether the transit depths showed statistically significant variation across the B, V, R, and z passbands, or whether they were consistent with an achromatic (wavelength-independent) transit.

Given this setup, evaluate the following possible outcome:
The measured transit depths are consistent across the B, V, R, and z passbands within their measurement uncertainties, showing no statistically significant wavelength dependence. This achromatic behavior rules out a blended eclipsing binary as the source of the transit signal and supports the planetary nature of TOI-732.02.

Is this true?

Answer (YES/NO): YES